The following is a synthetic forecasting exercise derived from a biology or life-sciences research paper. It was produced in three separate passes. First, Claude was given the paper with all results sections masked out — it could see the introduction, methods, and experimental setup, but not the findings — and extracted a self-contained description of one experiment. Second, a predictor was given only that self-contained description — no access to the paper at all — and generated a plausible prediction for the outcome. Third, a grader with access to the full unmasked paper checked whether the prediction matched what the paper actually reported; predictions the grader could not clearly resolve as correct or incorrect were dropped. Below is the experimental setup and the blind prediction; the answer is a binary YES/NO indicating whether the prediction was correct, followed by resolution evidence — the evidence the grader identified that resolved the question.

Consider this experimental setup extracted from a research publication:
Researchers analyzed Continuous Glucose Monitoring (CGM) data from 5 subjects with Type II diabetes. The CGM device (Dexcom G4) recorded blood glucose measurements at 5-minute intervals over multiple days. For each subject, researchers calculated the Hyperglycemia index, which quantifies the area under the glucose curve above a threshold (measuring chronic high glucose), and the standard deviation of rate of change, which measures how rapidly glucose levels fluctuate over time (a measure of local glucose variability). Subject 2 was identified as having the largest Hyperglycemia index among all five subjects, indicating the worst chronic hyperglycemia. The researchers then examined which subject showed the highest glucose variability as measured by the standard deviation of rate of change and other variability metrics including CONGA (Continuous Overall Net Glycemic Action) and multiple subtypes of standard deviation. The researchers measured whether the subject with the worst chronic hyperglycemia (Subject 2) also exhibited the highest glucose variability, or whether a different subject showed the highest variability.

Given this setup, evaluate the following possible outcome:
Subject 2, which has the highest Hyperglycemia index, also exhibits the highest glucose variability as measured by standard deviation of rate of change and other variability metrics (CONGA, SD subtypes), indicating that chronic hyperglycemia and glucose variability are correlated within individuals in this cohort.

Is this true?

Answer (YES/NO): NO